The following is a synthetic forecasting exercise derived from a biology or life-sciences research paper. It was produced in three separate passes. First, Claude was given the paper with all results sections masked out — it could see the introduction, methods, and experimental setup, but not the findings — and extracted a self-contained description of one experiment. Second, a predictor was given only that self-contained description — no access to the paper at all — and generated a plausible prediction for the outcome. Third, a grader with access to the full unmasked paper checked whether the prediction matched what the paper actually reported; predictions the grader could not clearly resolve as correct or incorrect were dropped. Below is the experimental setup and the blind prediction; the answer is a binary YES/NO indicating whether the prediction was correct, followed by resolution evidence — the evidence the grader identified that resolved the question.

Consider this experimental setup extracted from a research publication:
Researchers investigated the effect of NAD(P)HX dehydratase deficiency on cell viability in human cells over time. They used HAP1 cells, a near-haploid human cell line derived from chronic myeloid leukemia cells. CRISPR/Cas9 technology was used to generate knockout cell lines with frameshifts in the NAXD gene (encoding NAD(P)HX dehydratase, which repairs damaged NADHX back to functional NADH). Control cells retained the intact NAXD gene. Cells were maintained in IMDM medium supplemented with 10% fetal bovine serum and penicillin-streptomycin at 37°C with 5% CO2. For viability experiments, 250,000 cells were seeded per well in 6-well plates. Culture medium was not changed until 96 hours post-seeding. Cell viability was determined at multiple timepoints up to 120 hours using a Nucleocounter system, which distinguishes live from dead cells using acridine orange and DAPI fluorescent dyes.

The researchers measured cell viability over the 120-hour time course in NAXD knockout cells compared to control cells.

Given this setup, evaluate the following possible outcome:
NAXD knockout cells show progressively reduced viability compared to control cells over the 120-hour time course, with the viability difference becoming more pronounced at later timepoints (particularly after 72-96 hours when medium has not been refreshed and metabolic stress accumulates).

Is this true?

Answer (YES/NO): YES